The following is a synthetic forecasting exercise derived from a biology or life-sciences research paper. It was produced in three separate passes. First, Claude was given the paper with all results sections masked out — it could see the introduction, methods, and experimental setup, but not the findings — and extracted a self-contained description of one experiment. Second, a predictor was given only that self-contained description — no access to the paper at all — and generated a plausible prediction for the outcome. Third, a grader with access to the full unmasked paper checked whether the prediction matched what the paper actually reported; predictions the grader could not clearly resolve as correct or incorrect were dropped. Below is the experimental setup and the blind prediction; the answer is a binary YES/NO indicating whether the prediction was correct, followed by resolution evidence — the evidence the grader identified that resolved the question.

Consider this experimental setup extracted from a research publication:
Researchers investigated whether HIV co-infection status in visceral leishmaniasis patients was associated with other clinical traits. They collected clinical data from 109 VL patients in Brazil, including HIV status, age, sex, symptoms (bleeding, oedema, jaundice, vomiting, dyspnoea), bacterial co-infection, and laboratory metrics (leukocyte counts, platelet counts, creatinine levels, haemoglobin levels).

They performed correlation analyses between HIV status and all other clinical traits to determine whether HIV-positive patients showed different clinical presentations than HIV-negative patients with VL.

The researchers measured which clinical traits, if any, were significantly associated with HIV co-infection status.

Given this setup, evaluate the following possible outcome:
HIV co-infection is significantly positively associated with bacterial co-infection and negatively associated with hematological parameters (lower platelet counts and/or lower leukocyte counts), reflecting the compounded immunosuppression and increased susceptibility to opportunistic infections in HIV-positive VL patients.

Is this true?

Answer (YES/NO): NO